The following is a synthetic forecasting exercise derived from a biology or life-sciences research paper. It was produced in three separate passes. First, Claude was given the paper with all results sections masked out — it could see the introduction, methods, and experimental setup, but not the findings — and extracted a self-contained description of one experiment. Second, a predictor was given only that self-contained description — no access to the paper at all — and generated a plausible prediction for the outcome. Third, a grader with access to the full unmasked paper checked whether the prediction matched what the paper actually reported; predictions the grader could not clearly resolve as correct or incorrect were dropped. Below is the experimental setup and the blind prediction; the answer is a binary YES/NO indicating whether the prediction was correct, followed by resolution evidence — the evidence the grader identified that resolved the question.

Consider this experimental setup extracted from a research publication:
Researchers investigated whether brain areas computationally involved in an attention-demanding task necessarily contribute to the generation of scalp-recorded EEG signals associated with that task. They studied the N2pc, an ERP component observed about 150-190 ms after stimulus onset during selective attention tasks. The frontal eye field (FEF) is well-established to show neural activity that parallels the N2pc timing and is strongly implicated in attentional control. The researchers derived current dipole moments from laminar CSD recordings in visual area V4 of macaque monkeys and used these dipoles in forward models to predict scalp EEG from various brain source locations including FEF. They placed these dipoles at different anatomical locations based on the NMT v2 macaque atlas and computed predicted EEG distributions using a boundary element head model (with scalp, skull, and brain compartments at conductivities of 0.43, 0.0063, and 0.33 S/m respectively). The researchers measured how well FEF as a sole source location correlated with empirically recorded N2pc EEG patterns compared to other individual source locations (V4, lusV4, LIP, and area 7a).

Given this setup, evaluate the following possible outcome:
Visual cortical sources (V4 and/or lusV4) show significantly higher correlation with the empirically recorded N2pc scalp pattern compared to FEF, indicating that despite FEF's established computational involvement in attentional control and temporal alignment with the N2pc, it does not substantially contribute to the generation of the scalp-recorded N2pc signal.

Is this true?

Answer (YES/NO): YES